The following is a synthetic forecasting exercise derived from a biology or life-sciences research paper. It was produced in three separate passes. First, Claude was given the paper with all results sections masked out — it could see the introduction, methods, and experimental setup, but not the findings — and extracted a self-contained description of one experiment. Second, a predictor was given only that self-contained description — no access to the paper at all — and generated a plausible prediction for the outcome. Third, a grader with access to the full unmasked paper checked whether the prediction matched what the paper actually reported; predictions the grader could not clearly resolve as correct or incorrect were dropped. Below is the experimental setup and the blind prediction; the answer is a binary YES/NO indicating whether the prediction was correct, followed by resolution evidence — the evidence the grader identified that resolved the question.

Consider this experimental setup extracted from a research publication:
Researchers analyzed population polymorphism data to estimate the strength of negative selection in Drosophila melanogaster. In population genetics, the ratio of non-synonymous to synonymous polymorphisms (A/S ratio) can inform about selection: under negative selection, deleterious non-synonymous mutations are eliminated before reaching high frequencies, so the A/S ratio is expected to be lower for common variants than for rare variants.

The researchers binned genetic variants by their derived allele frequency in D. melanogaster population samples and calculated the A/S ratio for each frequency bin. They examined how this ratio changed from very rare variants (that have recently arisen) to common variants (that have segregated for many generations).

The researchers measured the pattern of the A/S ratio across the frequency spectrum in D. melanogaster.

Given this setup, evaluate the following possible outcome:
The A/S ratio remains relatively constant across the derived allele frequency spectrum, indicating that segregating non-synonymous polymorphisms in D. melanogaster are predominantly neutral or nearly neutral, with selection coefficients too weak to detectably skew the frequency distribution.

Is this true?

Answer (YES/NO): NO